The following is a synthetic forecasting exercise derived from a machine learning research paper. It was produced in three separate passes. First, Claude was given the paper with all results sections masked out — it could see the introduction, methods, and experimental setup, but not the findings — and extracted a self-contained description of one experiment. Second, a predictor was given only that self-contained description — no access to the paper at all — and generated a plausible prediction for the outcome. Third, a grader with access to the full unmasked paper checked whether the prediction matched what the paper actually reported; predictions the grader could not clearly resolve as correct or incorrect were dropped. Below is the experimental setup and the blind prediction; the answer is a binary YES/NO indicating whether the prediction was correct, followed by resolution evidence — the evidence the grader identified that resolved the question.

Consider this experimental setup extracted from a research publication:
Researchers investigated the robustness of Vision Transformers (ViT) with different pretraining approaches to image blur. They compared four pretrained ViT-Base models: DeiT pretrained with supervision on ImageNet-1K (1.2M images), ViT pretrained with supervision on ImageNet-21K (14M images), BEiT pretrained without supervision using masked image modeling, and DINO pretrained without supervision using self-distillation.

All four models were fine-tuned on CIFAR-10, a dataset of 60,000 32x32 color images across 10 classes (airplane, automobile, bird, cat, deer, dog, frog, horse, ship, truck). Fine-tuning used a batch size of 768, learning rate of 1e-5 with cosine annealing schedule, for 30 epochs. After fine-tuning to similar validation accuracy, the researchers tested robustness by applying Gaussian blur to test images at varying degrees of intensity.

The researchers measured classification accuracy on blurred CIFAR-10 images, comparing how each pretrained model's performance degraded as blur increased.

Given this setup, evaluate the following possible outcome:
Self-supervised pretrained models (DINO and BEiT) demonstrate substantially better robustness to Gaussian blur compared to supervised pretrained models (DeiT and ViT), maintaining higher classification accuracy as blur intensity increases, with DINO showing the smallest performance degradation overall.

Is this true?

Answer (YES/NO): NO